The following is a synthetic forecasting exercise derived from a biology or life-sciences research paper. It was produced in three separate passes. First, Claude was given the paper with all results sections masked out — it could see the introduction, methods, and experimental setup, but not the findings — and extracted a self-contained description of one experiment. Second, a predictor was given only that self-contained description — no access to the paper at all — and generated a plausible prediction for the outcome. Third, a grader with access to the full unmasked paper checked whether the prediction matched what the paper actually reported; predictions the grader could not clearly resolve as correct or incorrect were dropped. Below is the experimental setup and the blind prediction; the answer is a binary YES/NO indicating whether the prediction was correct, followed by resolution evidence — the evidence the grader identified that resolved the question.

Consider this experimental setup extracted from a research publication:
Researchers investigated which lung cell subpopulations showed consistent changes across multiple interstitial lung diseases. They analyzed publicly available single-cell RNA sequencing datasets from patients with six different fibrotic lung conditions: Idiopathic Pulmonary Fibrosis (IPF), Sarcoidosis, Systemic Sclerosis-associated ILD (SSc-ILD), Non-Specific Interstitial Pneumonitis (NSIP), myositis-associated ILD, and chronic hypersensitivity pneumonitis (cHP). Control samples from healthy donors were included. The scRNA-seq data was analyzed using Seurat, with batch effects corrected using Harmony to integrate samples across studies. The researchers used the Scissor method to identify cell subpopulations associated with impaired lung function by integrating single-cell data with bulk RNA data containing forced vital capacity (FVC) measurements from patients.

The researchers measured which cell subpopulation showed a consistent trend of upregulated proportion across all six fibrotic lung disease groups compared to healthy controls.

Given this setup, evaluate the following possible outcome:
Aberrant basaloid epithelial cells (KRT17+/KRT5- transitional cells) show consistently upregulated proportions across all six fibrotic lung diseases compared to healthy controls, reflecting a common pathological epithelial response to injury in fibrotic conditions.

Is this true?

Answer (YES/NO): NO